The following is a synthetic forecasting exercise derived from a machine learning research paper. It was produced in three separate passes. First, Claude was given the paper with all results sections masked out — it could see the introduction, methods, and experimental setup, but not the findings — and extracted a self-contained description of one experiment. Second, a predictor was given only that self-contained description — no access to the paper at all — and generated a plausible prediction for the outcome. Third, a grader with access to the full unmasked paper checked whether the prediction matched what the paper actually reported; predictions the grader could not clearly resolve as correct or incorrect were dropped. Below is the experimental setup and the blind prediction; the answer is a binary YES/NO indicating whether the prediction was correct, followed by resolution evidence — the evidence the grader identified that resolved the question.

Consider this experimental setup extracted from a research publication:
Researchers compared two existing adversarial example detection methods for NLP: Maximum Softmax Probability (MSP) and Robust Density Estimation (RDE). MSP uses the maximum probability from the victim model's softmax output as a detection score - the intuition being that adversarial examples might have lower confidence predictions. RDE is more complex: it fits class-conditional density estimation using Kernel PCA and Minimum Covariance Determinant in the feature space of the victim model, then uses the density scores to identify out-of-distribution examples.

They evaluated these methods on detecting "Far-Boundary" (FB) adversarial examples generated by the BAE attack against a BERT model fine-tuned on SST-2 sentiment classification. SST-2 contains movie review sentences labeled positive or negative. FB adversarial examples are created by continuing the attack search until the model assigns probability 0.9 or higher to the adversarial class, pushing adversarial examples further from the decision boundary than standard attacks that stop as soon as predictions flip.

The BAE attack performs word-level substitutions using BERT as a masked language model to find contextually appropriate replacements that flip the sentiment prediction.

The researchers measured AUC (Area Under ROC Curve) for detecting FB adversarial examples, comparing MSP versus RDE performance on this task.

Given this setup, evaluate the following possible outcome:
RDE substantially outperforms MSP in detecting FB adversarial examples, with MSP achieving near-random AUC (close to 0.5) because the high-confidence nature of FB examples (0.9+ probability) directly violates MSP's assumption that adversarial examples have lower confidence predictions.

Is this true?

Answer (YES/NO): NO